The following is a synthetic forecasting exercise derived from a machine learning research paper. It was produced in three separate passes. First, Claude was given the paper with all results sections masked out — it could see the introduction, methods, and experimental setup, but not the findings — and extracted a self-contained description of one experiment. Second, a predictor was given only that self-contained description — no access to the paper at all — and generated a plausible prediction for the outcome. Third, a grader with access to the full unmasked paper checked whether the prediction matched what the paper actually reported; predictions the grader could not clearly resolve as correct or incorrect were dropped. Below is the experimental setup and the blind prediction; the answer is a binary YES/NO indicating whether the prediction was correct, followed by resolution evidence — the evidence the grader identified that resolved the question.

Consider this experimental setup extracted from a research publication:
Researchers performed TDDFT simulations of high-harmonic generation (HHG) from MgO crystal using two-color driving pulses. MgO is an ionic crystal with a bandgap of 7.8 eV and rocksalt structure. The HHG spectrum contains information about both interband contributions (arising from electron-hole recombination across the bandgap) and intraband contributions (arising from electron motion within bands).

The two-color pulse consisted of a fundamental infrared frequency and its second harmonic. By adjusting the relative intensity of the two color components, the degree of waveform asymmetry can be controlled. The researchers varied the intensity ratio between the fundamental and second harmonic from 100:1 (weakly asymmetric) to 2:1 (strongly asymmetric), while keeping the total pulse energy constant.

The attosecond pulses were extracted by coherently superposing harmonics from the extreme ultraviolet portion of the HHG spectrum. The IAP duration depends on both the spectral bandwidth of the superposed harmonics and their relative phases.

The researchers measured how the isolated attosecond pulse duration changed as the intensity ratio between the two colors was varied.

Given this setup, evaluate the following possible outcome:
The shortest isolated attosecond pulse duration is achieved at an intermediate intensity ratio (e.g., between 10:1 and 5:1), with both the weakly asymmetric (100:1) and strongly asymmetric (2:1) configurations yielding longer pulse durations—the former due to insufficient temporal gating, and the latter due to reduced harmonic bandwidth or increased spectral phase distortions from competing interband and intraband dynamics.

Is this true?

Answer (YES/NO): NO